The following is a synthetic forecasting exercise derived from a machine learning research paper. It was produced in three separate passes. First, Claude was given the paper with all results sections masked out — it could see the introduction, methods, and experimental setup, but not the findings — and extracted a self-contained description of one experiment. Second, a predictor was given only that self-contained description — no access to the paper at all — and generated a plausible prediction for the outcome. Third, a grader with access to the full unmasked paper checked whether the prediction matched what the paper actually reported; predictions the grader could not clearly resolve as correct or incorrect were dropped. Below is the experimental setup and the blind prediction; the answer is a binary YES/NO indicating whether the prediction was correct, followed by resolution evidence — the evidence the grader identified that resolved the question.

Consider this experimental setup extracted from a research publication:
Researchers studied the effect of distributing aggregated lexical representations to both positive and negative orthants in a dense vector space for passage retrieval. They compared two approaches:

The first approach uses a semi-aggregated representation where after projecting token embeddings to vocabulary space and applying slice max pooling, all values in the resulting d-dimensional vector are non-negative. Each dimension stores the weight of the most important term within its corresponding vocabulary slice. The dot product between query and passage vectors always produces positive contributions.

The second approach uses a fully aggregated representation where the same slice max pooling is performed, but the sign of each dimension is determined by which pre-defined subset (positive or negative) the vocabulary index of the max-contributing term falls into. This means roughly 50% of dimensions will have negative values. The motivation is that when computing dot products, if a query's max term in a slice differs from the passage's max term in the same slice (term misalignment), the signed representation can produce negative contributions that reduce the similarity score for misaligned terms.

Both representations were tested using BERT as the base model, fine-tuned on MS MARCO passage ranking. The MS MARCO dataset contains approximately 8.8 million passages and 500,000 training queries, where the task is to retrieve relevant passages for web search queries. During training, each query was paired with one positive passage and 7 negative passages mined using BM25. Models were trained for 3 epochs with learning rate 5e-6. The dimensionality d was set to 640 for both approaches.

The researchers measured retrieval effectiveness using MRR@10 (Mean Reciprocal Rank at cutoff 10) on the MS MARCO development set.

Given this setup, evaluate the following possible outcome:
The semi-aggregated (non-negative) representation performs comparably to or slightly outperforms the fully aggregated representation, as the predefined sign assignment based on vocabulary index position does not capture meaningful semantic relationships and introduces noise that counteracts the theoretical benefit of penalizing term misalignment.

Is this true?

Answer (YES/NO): YES